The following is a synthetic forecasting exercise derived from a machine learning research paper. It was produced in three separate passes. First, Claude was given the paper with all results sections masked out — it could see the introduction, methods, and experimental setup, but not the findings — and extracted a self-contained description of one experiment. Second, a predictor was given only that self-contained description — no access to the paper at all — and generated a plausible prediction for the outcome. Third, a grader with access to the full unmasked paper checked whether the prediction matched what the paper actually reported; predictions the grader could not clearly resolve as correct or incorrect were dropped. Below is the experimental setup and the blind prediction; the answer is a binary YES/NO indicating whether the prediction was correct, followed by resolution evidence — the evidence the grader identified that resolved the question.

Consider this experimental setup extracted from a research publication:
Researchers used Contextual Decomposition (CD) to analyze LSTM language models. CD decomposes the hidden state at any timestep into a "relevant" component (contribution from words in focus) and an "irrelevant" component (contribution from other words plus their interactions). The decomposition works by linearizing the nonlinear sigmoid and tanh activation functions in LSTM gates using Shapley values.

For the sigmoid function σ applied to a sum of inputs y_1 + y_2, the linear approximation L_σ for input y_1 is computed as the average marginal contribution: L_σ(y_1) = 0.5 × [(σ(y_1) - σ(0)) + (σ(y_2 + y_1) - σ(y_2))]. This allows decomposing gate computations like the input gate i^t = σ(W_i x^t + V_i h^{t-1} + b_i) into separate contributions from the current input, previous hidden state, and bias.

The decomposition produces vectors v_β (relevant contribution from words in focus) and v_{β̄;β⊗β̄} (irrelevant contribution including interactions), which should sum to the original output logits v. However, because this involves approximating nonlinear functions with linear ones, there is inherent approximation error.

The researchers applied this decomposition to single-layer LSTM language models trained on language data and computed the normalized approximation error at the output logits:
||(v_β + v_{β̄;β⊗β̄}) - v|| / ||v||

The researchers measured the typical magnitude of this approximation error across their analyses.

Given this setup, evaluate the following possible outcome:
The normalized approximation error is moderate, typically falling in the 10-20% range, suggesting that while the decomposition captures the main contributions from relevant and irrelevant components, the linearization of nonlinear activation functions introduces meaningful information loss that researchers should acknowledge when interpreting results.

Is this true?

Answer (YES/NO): NO